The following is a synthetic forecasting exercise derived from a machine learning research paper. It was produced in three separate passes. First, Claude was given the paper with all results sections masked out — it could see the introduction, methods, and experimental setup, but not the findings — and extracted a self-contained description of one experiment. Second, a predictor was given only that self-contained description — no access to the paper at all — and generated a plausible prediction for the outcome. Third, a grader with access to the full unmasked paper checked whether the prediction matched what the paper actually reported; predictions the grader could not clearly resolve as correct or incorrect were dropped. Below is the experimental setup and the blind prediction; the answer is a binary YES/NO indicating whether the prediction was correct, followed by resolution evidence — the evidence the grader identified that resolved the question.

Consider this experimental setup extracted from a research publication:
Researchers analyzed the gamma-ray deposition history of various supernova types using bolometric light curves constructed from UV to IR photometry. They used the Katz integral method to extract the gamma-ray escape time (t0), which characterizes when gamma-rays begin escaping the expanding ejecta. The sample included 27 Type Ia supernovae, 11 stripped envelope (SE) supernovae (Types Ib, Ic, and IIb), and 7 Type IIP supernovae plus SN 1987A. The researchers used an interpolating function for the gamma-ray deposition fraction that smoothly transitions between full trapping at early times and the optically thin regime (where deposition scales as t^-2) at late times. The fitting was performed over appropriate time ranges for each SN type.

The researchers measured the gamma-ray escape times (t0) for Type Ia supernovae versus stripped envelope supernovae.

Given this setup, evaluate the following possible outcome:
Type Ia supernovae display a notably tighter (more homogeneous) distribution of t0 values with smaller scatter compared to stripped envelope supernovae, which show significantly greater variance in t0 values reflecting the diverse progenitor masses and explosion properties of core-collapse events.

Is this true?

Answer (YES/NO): NO